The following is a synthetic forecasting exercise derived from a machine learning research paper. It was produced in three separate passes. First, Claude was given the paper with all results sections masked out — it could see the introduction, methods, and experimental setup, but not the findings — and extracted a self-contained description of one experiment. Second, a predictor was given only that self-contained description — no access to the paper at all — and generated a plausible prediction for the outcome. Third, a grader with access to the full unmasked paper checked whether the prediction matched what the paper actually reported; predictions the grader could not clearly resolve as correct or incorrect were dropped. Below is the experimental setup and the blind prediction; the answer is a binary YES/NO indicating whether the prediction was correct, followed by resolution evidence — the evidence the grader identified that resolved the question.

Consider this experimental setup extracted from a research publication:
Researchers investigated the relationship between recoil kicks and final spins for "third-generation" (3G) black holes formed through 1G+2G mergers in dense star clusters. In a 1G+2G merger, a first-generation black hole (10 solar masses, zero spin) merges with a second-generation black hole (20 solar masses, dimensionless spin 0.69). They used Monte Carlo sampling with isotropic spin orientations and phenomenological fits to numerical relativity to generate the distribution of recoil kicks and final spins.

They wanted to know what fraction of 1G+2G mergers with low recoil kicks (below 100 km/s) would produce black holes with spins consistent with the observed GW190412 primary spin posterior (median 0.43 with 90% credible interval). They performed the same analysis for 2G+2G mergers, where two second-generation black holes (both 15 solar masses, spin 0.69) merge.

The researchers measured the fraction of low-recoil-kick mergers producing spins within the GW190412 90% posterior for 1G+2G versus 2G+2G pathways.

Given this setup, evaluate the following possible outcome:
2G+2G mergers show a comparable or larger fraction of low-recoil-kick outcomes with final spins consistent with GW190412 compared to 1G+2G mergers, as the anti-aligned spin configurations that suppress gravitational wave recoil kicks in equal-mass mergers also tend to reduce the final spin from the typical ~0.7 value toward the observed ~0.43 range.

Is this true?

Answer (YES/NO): NO